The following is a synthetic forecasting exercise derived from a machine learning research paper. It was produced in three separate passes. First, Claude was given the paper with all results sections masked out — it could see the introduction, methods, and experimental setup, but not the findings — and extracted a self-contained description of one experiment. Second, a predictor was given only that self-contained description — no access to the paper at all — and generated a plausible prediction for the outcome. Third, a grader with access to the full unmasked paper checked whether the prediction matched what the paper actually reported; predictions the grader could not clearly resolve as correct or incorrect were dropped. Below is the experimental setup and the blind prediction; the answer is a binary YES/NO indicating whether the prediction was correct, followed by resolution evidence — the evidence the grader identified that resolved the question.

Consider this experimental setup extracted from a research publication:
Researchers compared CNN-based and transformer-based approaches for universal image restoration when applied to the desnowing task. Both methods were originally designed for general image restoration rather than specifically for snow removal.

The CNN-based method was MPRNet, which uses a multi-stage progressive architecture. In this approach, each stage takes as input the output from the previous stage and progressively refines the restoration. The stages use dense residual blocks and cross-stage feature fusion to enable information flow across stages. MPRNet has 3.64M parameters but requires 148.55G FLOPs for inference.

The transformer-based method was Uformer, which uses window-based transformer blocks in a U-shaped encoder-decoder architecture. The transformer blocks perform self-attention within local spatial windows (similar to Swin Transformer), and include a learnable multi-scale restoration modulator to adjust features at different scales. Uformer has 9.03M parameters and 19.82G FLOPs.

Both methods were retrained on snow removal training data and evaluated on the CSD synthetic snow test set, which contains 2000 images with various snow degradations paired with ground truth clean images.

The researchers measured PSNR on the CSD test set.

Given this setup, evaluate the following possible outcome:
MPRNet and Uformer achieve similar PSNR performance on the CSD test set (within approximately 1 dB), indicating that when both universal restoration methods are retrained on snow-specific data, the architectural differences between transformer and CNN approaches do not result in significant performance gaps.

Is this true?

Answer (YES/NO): YES